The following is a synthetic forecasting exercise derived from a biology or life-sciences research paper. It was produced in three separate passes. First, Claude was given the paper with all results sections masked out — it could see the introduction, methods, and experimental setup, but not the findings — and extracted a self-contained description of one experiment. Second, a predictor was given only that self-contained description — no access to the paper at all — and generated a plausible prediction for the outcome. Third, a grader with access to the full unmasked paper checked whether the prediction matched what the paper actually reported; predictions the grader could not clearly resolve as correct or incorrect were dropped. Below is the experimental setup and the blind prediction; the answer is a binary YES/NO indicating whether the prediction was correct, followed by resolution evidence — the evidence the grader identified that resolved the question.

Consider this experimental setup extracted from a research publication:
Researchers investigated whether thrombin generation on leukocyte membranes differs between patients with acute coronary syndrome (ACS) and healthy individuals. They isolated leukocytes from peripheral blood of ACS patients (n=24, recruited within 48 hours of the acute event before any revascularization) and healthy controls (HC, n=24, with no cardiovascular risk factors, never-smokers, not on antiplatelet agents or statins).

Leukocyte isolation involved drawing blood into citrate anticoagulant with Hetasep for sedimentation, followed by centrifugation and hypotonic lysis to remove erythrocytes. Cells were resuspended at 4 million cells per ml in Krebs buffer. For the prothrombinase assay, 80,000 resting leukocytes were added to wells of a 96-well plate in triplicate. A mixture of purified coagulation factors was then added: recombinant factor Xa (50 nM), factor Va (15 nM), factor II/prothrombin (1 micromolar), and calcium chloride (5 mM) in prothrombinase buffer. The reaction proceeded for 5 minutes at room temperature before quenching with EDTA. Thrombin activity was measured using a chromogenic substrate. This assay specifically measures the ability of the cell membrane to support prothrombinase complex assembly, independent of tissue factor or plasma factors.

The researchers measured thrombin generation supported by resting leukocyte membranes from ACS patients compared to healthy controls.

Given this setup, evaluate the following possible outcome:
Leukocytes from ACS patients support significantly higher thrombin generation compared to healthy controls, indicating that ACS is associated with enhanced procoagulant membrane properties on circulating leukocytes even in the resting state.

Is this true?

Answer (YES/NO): YES